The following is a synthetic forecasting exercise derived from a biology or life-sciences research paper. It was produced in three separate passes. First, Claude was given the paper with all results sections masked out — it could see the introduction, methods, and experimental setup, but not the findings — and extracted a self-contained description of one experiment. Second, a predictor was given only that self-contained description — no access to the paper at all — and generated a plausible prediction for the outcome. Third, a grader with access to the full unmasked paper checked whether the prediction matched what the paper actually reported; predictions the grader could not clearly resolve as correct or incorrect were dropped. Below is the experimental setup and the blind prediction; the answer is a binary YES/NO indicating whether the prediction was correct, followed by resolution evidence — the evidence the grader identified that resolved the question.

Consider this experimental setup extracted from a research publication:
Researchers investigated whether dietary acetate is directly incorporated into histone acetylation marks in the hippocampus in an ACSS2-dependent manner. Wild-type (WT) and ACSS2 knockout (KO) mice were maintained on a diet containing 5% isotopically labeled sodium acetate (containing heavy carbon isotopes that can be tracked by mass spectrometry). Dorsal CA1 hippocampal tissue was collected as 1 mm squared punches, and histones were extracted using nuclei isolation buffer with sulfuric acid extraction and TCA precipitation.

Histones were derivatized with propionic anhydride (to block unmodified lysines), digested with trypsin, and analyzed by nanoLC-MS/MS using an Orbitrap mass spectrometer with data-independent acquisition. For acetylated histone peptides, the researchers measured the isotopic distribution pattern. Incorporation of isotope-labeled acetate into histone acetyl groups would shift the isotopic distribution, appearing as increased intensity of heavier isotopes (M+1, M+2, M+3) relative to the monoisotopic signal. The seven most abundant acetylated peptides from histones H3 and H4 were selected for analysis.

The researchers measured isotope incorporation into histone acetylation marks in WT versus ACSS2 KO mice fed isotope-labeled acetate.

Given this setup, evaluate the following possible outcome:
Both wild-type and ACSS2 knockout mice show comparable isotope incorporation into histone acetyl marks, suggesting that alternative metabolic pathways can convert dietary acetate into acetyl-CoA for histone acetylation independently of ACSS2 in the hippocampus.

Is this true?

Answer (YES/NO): NO